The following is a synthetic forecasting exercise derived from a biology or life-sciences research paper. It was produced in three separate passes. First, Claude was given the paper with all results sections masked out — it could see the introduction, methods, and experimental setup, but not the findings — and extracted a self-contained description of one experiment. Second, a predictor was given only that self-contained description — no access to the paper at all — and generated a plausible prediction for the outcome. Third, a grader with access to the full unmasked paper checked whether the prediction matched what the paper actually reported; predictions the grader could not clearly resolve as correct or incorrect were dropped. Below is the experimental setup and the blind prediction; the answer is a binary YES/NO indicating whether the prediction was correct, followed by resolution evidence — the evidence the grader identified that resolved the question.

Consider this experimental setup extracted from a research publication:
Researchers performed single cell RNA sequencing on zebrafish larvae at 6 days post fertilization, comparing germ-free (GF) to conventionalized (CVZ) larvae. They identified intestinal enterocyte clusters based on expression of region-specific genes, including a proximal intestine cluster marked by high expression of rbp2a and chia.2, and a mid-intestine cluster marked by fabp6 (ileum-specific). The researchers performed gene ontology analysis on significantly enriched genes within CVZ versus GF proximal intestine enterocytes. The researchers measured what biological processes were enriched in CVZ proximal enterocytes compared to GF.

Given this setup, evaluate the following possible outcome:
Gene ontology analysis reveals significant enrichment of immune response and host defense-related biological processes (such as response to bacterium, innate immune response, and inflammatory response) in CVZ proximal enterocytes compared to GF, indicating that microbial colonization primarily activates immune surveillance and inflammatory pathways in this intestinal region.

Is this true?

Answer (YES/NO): NO